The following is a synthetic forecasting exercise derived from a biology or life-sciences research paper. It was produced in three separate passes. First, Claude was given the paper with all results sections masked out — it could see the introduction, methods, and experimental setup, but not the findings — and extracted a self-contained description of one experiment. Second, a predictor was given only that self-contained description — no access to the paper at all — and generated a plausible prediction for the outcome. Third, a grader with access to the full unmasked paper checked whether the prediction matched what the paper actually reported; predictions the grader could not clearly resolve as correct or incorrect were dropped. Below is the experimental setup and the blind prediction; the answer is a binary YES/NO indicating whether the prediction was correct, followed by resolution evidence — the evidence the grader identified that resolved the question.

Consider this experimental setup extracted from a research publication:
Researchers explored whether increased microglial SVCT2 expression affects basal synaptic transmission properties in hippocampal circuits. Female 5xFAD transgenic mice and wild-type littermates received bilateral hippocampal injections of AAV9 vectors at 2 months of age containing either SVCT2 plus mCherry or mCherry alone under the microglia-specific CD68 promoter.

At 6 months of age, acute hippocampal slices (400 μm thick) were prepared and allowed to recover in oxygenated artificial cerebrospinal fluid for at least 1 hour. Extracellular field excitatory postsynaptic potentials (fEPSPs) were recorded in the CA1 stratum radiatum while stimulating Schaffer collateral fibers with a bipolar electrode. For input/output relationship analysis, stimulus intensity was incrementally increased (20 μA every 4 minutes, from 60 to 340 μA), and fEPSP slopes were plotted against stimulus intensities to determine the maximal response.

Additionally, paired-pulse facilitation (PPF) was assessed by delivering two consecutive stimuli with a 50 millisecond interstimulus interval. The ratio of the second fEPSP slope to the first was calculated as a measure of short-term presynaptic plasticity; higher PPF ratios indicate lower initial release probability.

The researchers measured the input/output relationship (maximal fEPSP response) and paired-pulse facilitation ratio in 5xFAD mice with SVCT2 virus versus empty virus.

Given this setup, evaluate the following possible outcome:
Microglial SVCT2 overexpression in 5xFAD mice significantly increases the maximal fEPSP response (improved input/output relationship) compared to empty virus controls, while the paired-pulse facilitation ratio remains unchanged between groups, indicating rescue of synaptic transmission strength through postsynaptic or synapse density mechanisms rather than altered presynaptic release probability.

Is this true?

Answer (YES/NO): YES